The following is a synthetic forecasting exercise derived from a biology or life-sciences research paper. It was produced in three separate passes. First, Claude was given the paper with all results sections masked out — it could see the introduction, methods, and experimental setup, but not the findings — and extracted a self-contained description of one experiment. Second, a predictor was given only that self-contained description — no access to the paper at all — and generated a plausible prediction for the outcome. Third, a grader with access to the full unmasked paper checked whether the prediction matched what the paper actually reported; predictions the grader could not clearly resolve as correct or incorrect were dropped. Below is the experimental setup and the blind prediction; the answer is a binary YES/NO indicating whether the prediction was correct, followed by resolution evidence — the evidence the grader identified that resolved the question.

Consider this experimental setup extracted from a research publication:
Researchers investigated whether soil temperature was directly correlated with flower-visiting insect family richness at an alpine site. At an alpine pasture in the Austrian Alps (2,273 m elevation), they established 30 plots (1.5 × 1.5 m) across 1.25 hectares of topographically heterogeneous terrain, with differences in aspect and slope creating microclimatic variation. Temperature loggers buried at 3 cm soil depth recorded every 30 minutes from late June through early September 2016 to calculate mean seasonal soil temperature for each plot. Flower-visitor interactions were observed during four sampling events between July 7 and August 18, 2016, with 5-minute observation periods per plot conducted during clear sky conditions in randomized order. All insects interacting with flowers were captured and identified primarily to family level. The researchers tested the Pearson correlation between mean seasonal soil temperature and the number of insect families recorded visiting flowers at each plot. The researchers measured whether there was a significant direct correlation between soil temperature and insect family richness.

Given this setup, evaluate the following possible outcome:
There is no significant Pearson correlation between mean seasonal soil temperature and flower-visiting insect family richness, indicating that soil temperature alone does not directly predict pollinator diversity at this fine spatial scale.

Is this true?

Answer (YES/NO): YES